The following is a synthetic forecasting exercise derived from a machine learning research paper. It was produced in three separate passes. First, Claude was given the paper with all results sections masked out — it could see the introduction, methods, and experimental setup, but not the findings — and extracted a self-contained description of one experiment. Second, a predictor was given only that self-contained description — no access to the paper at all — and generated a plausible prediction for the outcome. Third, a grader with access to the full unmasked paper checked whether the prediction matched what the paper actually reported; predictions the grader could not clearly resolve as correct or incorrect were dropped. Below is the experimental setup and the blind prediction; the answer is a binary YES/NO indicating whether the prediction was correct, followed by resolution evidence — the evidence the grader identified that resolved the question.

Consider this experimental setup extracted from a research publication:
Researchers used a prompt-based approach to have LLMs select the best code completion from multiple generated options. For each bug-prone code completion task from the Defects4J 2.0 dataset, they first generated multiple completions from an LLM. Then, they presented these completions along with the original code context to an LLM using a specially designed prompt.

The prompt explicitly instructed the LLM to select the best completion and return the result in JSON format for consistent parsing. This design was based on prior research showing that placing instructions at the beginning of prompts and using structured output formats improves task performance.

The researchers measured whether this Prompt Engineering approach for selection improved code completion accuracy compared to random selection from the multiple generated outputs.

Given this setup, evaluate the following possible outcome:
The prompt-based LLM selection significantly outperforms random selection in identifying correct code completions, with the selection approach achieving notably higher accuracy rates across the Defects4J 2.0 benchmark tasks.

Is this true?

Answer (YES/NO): NO